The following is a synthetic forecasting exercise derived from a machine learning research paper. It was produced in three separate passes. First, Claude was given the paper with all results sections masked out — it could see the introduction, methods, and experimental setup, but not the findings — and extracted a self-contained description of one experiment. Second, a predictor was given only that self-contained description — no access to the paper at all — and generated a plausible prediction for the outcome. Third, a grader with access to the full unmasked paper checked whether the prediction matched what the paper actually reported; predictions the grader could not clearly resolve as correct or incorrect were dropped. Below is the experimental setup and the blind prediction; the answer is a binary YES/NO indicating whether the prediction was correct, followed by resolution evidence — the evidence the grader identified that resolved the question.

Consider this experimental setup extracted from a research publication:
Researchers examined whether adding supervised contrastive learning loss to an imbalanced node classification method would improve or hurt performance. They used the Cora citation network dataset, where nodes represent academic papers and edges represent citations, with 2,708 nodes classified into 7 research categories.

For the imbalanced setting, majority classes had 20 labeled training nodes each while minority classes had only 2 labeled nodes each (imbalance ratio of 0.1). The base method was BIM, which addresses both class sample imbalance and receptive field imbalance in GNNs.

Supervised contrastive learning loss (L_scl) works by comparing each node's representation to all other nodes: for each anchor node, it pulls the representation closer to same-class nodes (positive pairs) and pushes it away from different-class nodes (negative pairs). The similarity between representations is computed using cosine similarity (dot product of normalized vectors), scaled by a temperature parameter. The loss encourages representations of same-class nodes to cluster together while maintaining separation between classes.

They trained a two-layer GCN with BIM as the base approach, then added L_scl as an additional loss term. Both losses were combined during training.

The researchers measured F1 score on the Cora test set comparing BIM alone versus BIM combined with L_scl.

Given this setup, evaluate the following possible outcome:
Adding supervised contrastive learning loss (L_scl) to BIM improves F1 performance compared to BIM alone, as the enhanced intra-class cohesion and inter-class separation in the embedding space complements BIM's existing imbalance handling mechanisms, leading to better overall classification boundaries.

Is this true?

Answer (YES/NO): NO